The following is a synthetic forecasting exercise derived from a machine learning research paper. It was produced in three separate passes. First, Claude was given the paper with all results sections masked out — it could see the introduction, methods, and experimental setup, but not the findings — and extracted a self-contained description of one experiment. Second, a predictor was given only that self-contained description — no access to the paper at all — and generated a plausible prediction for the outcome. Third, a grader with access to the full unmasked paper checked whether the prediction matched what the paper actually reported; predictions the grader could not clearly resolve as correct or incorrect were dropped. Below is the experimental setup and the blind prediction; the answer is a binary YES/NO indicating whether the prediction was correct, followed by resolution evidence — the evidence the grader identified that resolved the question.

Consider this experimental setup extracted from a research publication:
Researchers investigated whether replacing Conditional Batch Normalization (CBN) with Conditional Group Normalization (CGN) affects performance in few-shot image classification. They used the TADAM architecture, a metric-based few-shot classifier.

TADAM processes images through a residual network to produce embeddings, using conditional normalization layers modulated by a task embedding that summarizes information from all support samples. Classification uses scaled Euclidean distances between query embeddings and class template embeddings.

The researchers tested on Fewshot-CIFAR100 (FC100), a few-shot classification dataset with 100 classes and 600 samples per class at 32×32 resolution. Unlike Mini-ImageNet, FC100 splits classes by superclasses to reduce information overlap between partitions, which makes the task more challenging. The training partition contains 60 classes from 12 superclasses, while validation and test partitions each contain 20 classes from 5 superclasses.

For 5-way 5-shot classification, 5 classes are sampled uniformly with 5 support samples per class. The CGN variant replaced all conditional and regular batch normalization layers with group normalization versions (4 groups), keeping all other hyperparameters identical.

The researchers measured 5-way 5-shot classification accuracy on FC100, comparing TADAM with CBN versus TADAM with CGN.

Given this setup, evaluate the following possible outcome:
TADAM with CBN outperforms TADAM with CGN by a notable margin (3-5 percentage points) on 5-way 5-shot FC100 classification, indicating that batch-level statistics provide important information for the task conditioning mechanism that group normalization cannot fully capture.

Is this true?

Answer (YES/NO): NO